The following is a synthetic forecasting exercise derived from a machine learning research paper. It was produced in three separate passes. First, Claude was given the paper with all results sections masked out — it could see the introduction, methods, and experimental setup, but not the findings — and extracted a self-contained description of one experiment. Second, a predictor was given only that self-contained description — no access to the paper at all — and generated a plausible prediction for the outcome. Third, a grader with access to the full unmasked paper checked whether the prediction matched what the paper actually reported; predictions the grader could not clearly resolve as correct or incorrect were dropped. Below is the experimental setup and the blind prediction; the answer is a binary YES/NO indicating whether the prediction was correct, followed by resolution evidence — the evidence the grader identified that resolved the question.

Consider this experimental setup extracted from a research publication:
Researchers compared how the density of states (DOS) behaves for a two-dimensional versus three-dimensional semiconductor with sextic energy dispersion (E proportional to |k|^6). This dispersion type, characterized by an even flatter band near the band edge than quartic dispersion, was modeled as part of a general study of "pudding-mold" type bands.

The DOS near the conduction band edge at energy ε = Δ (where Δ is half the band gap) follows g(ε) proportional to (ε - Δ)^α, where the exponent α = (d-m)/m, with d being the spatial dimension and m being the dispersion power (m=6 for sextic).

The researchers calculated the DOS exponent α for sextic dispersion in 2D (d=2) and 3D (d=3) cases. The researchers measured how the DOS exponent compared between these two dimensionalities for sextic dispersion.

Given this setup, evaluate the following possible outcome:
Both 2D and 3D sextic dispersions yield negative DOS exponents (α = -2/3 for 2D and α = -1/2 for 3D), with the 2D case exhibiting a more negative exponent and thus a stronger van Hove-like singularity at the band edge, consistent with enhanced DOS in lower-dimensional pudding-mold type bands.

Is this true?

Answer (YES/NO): YES